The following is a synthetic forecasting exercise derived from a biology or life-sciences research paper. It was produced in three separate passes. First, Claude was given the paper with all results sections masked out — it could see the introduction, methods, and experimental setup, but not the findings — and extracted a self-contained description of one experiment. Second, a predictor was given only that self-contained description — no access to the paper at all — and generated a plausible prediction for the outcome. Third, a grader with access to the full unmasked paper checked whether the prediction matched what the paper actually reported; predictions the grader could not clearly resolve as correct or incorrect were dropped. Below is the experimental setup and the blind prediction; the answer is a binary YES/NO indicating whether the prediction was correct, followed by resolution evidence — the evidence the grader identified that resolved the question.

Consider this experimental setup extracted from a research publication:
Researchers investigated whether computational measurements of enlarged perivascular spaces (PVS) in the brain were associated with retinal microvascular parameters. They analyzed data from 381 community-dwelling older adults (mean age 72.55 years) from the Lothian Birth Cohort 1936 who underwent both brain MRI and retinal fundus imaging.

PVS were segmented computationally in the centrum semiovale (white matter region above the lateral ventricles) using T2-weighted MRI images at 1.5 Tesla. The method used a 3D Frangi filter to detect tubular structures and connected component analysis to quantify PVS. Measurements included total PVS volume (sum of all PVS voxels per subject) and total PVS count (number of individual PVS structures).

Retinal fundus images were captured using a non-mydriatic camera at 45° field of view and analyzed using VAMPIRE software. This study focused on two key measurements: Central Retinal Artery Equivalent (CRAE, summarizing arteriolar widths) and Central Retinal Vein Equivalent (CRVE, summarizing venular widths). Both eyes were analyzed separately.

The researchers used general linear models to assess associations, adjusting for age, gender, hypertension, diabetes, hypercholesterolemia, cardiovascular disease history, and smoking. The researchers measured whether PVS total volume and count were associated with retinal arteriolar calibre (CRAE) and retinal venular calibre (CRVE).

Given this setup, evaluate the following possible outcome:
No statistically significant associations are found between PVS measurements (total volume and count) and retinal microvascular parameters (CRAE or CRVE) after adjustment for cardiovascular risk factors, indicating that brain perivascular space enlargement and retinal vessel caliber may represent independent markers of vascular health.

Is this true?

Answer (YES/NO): NO